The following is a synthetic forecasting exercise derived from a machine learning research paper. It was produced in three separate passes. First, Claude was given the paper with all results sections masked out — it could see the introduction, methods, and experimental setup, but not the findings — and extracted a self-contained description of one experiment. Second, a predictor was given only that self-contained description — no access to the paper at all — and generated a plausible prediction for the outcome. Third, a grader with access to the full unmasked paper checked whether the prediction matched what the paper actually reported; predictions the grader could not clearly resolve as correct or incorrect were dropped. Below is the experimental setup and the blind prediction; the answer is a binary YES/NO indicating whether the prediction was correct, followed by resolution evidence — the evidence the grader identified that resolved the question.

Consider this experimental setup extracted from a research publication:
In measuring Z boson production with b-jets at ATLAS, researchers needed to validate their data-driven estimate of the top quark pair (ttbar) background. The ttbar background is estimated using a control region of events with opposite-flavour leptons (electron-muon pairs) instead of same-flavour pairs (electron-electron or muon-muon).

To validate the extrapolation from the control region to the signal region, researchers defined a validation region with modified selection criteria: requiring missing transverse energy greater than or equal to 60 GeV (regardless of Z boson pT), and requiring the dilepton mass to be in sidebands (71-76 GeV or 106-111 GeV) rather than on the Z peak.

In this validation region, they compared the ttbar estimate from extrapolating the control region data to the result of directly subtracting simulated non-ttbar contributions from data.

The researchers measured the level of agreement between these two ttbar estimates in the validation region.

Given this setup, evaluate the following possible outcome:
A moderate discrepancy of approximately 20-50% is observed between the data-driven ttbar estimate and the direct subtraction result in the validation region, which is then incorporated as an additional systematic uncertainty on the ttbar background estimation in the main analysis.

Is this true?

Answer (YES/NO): NO